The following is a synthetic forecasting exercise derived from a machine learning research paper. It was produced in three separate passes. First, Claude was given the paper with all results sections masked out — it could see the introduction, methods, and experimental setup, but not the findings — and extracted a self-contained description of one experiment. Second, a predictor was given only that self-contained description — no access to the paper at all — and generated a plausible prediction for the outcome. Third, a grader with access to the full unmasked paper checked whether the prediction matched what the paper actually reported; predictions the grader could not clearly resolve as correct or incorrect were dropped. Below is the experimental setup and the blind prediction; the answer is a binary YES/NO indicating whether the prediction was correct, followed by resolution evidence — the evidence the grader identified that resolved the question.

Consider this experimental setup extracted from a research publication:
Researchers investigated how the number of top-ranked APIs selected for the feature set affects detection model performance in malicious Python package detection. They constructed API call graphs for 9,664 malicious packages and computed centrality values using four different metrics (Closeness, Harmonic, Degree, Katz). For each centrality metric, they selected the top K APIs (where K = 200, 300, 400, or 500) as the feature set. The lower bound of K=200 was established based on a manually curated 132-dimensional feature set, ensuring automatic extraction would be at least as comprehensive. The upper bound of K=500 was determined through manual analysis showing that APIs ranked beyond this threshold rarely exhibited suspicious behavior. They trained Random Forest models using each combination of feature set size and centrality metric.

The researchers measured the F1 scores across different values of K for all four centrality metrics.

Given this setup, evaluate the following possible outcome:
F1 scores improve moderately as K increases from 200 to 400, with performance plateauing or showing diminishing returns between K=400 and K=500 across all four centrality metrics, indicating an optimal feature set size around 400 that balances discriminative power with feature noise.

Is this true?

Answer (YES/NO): NO